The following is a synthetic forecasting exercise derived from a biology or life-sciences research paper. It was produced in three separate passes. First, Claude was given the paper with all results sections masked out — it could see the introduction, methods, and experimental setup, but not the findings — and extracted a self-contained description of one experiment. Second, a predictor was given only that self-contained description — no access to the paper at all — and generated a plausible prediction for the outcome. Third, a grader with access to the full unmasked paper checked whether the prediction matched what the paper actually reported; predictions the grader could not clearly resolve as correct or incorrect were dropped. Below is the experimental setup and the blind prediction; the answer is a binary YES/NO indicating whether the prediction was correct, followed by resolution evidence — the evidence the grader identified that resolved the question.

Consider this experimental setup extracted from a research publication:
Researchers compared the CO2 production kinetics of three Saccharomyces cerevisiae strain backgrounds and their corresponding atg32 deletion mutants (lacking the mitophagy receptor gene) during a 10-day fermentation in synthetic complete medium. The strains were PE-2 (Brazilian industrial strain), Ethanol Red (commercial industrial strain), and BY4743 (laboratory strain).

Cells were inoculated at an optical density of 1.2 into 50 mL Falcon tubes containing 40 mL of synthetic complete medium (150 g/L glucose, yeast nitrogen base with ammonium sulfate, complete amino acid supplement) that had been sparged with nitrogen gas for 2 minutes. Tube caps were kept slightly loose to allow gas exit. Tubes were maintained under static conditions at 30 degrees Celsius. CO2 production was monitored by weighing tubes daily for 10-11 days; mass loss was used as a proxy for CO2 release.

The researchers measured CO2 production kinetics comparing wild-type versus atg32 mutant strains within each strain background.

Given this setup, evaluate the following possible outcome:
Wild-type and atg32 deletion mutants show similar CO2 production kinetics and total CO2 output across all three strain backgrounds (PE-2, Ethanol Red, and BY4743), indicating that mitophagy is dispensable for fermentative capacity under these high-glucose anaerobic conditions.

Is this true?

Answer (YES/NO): YES